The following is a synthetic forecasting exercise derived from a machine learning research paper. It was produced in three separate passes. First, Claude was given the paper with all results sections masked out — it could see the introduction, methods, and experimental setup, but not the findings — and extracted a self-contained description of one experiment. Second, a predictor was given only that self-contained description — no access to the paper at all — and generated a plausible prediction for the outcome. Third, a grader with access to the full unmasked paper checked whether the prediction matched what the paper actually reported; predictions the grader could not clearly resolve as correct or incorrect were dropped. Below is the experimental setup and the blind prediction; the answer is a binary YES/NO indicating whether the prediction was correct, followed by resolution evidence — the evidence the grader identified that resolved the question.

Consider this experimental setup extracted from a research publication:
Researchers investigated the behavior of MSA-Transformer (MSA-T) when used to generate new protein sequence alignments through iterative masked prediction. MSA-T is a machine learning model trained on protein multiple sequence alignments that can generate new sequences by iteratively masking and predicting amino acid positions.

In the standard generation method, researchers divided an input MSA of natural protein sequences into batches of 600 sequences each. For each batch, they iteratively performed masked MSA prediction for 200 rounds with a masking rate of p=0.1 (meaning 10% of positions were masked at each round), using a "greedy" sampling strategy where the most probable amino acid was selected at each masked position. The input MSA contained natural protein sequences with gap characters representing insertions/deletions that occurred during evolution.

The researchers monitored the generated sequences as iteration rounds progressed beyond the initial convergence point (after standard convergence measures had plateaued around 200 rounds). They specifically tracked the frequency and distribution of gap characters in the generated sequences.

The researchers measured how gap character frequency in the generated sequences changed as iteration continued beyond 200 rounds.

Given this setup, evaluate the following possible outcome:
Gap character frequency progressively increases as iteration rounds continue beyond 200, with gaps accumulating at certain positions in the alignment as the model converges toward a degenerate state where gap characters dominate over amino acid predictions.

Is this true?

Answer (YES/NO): NO